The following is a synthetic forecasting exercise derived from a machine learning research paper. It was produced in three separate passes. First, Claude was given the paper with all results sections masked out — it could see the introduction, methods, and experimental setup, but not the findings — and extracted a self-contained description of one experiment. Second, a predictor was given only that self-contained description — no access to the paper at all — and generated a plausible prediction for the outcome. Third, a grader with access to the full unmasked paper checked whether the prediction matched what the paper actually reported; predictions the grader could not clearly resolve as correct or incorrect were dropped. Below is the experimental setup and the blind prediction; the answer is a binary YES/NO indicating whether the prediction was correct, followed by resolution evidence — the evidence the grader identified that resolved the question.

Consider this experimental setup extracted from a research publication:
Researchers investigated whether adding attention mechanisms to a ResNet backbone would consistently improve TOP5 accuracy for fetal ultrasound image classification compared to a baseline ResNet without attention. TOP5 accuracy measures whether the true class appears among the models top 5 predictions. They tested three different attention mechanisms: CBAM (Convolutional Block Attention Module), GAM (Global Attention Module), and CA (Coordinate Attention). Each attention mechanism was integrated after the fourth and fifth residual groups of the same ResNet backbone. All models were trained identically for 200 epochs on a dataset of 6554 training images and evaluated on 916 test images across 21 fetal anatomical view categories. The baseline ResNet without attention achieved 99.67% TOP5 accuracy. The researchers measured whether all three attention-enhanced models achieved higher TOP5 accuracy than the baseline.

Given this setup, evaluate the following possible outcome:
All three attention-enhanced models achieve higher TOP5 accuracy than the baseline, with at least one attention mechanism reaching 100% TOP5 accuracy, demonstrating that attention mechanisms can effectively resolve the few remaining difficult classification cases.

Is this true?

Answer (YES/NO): NO